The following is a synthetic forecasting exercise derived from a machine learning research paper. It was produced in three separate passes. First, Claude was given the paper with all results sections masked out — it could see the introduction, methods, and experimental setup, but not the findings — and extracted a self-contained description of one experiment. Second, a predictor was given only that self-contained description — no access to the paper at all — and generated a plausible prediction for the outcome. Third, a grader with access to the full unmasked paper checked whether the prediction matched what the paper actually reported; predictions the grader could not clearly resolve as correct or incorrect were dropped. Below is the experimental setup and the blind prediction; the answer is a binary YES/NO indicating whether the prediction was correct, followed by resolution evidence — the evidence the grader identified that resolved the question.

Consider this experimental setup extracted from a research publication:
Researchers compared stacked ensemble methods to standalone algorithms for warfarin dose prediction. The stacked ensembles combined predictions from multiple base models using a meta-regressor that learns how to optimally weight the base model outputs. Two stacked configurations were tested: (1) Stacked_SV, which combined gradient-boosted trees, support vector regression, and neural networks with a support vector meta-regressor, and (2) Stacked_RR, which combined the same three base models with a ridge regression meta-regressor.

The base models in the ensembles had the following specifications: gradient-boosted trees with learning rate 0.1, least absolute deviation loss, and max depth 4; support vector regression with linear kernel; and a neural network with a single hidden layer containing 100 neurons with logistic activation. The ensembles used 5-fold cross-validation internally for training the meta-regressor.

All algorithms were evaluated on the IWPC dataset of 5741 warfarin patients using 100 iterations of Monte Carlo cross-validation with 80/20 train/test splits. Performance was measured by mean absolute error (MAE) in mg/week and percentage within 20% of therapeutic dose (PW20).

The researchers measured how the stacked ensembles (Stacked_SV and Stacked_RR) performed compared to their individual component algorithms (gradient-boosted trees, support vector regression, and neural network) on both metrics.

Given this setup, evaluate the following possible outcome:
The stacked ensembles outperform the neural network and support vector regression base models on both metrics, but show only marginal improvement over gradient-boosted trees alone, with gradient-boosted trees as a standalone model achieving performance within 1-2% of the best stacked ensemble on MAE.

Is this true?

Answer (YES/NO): NO